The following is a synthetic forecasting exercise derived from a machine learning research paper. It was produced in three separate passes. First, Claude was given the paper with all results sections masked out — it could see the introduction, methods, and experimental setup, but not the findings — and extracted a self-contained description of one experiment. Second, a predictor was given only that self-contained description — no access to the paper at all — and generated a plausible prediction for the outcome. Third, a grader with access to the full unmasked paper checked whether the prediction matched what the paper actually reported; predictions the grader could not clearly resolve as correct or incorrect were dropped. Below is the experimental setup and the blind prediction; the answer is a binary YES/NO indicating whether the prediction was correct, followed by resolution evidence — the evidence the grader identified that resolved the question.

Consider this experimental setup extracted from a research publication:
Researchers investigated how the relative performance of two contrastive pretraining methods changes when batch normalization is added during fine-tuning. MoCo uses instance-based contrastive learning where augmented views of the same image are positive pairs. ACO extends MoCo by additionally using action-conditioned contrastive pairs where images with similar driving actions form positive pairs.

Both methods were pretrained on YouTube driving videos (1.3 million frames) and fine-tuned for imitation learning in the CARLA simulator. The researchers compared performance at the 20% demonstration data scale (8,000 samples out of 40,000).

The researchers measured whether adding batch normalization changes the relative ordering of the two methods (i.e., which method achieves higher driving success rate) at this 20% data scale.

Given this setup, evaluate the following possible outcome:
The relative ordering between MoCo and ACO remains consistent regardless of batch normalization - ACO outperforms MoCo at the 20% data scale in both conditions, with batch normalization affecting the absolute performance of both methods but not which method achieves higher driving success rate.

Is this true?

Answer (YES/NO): NO